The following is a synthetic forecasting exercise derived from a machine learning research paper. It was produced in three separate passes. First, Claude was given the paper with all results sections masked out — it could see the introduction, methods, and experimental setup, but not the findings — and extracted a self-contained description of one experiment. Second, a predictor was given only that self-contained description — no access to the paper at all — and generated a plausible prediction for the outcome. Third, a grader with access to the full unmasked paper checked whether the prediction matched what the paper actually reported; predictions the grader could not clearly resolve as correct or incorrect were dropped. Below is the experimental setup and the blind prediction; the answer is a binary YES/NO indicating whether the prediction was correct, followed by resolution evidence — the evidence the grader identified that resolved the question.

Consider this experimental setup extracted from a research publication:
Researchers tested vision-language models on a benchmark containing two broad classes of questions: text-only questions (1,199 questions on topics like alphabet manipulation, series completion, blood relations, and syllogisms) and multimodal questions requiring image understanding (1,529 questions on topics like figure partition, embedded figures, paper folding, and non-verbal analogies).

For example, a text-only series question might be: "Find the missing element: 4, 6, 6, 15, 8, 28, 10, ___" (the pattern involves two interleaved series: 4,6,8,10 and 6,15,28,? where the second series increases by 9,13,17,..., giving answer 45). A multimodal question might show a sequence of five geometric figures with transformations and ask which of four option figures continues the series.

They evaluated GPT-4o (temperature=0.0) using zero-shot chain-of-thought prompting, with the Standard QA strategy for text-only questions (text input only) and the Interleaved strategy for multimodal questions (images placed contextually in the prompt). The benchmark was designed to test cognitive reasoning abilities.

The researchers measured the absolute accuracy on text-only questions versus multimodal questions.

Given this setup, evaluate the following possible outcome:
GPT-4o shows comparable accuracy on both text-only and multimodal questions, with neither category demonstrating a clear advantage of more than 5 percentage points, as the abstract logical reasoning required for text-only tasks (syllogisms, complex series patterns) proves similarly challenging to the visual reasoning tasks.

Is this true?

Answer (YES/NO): NO